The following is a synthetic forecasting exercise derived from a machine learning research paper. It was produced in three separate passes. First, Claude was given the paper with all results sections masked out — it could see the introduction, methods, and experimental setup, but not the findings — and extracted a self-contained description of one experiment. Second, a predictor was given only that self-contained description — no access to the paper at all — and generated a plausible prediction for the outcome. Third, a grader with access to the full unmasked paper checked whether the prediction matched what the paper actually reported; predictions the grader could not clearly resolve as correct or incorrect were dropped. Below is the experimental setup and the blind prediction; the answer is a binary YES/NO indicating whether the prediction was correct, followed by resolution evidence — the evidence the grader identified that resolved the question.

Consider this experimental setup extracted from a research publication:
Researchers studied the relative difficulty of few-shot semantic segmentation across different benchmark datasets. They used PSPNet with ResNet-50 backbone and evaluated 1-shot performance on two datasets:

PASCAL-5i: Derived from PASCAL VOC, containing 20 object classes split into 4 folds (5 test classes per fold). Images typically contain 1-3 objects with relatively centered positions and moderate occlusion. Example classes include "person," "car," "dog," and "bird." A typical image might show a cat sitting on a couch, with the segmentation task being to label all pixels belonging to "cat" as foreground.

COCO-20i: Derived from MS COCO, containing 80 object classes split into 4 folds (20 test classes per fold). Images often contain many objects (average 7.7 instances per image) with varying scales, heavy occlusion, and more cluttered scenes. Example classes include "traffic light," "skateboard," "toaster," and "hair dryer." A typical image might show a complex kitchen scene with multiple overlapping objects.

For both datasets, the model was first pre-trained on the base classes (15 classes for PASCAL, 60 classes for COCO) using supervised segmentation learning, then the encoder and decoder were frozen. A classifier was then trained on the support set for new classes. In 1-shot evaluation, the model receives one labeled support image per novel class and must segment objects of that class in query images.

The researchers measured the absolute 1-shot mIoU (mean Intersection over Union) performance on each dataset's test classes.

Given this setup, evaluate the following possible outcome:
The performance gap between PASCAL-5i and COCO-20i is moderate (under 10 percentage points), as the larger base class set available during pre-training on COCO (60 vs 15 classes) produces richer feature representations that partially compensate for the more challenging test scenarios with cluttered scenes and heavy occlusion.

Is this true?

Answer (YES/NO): NO